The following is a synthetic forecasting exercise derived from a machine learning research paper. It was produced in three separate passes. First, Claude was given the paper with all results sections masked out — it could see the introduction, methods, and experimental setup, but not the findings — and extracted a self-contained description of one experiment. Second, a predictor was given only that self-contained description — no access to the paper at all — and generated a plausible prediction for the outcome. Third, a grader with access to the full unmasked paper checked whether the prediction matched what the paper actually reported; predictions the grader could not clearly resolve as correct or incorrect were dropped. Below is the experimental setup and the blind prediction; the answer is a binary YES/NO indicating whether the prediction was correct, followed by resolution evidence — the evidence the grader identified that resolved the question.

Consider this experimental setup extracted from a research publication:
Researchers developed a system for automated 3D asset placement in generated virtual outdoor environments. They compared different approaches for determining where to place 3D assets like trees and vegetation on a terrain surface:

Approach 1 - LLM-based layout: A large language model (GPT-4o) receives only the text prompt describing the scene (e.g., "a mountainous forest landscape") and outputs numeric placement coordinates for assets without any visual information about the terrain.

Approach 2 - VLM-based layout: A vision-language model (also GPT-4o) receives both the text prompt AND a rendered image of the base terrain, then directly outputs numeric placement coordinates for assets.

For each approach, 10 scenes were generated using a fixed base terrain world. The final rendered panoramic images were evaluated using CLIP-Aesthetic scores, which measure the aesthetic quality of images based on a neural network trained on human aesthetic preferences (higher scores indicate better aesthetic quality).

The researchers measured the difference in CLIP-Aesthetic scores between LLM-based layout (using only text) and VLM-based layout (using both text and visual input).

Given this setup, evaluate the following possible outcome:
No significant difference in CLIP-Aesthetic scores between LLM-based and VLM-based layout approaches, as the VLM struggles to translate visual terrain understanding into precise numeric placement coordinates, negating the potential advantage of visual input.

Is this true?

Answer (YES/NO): YES